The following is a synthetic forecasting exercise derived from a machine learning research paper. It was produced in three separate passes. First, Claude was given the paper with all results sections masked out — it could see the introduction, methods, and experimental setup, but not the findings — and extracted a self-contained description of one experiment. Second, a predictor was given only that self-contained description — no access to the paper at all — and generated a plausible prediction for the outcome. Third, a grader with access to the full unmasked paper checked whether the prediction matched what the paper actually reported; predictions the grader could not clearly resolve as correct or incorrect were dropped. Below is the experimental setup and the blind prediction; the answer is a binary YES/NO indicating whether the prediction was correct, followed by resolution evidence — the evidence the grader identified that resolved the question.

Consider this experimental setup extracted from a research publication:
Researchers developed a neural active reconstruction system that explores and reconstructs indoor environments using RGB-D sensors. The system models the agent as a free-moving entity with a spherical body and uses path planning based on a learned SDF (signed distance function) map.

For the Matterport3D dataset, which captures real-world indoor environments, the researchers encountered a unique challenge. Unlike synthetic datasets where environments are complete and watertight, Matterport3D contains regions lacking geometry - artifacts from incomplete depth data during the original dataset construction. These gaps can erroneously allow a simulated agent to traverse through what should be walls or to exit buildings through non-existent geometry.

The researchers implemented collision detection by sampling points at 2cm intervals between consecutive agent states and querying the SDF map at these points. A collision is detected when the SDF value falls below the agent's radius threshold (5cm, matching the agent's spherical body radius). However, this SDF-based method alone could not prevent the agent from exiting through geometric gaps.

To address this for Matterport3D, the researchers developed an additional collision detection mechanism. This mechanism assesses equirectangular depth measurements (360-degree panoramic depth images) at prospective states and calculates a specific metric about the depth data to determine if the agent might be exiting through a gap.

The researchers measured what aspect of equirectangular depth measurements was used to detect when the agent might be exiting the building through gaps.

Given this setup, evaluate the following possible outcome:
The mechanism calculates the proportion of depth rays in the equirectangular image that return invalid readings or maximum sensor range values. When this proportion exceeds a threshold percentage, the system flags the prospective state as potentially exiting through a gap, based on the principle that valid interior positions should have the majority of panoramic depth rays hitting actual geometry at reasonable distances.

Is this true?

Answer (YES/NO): YES